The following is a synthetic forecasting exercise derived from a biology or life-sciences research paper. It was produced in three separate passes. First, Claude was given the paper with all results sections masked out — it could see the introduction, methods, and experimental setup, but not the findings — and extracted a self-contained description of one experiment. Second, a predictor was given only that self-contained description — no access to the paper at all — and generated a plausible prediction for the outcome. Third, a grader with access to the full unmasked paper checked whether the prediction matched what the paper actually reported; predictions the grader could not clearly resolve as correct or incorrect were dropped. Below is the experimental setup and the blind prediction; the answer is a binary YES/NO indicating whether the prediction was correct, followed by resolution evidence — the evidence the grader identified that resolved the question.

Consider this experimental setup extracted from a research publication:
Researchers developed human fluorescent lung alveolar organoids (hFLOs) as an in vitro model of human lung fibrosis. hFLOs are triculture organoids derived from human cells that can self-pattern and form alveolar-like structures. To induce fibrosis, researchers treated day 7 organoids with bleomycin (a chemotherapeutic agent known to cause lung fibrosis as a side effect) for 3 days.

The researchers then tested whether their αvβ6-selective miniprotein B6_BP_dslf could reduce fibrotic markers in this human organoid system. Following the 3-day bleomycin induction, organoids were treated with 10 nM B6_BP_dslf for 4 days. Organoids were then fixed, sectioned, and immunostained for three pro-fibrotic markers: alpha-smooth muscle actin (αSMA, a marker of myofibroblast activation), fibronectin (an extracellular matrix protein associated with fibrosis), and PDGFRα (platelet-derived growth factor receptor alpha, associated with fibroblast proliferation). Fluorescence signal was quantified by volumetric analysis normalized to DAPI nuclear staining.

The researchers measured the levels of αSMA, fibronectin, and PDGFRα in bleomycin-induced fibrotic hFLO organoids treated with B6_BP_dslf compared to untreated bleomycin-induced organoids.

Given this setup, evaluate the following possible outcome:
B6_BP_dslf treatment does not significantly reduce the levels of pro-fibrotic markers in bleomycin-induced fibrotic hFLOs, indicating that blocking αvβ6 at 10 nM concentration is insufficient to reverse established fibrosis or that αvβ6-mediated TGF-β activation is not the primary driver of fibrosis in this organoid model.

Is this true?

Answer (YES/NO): NO